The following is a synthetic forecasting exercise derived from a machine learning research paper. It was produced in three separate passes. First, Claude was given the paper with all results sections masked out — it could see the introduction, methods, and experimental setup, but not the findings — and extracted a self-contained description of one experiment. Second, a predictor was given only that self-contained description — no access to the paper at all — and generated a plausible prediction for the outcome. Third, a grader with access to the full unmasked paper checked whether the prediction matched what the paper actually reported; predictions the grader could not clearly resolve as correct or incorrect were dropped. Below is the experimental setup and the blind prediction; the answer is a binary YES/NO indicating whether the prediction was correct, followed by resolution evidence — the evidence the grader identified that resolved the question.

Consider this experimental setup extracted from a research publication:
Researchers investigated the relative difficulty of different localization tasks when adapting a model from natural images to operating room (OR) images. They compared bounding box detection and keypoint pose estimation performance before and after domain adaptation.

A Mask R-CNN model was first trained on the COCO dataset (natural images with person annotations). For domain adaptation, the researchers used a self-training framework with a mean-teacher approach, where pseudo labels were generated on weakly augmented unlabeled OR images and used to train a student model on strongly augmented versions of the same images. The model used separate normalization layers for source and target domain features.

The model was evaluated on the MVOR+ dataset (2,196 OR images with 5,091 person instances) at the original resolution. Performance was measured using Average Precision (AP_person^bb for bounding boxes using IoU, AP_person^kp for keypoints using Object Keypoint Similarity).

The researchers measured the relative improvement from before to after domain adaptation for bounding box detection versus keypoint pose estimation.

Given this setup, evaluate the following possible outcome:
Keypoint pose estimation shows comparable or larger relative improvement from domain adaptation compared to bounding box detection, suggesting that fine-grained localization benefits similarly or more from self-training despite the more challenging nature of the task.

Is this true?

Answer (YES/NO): YES